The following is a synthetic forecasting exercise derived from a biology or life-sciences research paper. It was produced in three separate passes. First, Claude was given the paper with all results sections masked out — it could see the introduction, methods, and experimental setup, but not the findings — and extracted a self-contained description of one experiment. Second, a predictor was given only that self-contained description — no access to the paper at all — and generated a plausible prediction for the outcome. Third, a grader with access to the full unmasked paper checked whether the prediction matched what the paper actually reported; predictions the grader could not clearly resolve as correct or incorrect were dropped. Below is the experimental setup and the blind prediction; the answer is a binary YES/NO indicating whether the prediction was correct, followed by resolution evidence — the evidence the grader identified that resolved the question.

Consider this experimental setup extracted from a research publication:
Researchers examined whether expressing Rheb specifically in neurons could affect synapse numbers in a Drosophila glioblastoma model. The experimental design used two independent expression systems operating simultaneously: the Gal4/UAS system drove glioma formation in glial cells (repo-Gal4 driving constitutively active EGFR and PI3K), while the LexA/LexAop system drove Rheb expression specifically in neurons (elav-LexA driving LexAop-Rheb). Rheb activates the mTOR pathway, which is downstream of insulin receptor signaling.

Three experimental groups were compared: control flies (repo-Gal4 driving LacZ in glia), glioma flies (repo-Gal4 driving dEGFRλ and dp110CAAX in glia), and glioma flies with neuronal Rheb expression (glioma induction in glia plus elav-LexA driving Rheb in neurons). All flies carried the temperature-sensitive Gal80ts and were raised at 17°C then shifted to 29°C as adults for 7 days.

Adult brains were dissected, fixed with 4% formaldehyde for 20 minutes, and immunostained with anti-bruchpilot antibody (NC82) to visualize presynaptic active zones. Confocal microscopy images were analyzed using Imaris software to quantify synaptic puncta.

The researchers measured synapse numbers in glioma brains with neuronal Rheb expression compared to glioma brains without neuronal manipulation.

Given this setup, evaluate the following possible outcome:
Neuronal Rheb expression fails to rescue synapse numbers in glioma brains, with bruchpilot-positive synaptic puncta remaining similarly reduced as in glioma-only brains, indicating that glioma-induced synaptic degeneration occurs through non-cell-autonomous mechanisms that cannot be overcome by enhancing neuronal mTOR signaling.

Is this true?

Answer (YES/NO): NO